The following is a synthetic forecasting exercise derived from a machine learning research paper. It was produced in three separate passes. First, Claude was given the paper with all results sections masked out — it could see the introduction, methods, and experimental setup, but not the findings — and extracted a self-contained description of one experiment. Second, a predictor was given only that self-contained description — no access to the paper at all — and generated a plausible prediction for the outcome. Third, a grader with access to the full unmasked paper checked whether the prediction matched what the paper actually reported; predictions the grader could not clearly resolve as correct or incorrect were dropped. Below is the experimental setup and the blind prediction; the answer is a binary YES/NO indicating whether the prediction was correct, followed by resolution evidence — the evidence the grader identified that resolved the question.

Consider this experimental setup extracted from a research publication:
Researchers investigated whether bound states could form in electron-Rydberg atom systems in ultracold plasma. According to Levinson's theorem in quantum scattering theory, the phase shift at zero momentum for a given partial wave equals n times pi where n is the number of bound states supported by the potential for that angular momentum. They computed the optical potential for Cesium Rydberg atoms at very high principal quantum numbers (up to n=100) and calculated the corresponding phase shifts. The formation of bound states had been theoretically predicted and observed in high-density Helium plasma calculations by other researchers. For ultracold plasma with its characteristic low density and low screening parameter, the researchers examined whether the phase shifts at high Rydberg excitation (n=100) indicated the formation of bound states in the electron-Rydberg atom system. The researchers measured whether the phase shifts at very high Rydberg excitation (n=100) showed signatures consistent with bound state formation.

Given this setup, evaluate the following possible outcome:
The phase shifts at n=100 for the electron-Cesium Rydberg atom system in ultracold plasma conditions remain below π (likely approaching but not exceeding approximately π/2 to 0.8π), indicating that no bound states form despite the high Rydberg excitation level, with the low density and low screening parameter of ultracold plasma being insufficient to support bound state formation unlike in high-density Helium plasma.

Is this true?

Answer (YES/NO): YES